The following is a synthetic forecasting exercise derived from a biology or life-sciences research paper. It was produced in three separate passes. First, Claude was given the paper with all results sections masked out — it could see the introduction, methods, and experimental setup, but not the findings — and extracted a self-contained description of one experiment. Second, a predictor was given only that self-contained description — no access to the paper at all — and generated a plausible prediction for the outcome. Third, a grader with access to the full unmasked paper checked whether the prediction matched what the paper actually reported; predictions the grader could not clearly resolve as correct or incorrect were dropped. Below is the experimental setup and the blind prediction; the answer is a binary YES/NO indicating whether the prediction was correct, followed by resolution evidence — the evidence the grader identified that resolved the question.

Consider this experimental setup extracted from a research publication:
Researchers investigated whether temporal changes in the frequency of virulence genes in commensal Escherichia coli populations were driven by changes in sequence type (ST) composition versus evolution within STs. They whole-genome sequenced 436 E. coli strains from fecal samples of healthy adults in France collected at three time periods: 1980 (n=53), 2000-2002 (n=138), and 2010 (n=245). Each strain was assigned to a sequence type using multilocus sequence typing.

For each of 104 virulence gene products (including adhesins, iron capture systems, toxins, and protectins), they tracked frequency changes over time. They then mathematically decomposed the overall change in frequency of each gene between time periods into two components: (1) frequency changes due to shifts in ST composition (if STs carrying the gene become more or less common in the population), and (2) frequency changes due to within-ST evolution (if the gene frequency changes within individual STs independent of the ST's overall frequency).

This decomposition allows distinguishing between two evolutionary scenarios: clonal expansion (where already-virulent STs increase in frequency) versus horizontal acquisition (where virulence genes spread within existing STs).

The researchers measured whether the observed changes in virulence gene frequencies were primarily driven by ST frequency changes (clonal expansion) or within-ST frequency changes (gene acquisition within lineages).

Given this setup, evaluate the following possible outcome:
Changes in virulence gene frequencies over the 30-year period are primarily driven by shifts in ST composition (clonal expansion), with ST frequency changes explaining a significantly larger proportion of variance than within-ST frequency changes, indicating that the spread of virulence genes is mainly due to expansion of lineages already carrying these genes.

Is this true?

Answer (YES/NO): NO